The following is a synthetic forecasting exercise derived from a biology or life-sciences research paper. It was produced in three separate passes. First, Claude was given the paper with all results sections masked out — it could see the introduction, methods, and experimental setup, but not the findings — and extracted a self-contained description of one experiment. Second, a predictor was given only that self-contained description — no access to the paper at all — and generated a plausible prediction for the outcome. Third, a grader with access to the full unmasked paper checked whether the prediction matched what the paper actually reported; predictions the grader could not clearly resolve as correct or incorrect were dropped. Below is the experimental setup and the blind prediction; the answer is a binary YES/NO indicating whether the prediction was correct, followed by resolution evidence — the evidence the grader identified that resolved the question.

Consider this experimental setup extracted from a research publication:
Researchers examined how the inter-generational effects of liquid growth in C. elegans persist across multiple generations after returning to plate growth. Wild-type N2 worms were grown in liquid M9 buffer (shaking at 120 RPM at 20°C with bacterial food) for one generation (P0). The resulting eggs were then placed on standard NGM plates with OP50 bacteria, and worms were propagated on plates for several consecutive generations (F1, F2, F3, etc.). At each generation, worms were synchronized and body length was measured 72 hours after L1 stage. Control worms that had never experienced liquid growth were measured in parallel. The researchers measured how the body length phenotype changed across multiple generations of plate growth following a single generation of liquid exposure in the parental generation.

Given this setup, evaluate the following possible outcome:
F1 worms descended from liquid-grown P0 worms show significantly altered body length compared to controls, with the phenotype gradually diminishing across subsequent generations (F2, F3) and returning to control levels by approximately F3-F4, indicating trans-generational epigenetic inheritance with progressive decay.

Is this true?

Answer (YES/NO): NO